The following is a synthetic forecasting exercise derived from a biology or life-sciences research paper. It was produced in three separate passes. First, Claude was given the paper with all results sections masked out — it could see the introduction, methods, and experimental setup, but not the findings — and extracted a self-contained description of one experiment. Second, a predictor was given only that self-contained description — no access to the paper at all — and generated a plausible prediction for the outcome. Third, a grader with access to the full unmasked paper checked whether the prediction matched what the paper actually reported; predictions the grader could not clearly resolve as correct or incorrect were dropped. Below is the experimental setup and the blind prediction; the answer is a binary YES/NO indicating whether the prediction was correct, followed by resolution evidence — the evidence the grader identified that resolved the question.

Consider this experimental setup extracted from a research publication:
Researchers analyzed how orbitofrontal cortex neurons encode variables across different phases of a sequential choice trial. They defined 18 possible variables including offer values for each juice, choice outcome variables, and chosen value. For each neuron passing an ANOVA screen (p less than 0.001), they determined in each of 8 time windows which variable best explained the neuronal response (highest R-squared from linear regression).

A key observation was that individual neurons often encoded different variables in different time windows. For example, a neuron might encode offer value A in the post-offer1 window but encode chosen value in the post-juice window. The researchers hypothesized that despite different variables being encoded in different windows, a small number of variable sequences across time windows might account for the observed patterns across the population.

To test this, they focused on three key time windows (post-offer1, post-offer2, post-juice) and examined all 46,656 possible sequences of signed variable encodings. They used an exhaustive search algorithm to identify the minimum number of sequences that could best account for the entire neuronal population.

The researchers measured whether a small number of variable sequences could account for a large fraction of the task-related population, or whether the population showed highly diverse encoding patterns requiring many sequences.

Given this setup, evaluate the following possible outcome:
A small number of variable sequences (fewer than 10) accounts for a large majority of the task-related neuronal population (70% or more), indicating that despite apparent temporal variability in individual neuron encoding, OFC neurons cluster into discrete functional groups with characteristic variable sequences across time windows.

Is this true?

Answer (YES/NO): YES